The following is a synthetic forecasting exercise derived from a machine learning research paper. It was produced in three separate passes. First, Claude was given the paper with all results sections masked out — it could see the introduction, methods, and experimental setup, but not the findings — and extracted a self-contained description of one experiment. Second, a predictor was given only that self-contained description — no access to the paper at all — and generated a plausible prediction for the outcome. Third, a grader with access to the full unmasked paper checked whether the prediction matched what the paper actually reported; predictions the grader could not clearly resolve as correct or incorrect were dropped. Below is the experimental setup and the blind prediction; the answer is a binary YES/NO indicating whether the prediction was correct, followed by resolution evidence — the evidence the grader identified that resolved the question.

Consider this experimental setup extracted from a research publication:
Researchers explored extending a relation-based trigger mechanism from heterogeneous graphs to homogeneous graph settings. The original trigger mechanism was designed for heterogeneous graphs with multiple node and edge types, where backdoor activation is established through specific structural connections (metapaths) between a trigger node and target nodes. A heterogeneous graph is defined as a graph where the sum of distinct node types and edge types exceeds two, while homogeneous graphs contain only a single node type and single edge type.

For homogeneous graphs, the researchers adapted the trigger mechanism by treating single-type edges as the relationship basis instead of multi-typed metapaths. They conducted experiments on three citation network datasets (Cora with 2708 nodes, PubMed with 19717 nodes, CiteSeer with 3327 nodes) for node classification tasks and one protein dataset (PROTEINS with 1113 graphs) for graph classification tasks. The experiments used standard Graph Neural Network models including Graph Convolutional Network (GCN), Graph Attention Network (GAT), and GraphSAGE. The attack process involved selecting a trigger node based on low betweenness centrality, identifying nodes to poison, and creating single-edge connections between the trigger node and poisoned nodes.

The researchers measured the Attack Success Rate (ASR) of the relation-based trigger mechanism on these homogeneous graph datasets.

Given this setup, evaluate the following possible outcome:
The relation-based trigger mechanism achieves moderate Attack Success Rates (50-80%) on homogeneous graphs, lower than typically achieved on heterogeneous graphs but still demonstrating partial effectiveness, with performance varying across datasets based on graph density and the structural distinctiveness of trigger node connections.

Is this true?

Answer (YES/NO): NO